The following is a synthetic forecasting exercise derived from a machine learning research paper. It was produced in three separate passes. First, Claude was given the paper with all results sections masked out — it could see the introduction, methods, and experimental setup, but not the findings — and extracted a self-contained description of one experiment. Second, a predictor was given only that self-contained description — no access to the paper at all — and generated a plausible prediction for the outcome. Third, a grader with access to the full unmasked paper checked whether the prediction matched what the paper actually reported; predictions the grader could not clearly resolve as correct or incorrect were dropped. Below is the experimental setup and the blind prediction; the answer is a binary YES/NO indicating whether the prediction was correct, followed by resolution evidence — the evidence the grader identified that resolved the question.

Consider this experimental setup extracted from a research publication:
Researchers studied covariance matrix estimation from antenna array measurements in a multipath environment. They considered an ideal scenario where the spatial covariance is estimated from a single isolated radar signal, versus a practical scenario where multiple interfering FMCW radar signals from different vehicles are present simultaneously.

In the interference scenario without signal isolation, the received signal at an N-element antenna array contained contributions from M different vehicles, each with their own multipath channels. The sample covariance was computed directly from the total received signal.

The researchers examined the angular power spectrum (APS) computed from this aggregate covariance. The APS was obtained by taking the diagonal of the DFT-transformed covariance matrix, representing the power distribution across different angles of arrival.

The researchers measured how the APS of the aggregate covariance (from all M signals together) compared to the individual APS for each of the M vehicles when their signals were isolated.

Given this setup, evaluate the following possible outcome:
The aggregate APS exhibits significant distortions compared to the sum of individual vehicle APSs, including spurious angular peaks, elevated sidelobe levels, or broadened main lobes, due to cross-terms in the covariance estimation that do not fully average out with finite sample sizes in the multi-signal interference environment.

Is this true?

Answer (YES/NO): YES